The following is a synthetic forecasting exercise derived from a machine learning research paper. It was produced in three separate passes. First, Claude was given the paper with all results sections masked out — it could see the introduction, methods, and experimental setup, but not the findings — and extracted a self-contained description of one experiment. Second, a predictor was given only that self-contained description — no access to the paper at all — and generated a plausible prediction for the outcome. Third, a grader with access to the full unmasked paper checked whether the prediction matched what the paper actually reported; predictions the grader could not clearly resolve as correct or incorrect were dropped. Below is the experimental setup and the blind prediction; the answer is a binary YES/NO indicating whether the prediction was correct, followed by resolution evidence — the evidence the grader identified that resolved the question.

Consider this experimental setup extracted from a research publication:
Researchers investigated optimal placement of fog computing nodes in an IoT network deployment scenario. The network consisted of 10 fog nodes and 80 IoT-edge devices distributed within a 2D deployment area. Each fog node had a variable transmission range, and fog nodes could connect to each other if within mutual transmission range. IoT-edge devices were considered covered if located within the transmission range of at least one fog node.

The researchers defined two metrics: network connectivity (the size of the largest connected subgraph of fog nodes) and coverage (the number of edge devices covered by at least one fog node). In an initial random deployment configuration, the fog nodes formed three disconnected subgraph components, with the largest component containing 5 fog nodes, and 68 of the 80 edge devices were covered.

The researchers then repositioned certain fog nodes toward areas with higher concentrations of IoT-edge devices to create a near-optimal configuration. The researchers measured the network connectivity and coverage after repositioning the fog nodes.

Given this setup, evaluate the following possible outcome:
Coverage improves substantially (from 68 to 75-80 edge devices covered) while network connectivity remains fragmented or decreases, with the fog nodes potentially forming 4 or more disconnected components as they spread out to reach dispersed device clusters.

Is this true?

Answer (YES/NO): NO